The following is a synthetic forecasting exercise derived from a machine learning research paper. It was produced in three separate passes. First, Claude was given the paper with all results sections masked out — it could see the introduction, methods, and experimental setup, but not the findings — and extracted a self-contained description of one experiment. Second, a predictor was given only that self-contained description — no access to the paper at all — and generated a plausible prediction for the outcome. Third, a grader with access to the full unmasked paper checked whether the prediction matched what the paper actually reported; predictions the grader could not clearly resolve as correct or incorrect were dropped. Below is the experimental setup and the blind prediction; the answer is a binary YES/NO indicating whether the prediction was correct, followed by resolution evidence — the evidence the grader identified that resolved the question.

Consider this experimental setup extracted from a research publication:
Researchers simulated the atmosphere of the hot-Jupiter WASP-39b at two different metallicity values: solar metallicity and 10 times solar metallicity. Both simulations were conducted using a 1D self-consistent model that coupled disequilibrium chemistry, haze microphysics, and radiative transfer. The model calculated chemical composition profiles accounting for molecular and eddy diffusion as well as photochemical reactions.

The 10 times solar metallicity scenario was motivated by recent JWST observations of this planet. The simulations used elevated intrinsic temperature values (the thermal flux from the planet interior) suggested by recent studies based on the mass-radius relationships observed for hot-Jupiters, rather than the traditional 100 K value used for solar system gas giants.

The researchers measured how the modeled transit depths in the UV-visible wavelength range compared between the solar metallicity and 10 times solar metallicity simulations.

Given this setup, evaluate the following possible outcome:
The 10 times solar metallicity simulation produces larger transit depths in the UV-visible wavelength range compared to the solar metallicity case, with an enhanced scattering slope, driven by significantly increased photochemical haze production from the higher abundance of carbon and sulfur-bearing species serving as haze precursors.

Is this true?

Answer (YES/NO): NO